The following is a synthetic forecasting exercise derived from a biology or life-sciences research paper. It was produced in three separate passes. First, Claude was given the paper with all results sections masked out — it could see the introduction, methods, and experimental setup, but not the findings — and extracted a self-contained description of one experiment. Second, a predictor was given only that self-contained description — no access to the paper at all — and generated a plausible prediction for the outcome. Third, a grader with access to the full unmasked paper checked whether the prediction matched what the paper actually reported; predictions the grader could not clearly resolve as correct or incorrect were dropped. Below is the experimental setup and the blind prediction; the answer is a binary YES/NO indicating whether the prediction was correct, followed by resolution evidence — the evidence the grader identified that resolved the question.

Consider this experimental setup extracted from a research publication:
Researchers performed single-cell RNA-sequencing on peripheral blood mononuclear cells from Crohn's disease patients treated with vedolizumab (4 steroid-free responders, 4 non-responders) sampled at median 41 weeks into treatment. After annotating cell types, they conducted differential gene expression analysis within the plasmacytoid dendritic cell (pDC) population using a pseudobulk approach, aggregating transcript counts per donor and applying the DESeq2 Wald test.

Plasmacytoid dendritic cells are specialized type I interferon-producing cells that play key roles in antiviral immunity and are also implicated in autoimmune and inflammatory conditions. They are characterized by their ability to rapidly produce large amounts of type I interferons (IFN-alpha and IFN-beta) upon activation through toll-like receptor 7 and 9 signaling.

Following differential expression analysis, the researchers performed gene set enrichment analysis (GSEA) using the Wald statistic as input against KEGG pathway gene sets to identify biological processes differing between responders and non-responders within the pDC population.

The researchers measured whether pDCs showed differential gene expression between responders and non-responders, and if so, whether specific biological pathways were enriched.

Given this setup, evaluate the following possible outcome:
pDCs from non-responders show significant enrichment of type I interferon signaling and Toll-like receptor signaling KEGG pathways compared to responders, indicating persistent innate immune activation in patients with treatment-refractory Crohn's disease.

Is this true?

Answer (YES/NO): NO